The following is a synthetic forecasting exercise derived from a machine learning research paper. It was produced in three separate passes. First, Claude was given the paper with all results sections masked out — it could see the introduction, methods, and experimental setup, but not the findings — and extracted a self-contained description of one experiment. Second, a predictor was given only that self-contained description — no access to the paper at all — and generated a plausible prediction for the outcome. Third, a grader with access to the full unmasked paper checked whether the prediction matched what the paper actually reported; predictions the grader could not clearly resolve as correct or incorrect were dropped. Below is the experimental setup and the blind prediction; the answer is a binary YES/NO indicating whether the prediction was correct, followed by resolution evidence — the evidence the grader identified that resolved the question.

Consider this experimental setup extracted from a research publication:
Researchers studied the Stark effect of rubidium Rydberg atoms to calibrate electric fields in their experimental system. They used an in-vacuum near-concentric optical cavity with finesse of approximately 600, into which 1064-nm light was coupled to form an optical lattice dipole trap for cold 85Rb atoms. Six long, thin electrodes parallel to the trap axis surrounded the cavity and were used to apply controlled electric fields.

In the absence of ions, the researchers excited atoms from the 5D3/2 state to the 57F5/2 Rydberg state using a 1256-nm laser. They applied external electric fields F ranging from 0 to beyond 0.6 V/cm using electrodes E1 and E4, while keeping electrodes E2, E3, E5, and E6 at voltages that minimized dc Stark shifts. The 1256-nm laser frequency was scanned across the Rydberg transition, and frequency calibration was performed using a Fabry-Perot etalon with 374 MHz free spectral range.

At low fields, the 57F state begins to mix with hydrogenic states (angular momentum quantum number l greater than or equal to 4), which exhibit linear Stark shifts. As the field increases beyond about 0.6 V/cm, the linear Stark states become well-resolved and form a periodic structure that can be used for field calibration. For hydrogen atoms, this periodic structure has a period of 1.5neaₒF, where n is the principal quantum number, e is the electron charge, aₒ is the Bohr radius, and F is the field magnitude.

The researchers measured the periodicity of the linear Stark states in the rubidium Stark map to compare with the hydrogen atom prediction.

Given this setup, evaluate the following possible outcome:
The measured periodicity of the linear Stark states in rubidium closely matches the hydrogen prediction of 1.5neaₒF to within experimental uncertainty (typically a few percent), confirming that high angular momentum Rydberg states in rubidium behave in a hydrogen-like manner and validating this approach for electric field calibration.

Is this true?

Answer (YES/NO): NO